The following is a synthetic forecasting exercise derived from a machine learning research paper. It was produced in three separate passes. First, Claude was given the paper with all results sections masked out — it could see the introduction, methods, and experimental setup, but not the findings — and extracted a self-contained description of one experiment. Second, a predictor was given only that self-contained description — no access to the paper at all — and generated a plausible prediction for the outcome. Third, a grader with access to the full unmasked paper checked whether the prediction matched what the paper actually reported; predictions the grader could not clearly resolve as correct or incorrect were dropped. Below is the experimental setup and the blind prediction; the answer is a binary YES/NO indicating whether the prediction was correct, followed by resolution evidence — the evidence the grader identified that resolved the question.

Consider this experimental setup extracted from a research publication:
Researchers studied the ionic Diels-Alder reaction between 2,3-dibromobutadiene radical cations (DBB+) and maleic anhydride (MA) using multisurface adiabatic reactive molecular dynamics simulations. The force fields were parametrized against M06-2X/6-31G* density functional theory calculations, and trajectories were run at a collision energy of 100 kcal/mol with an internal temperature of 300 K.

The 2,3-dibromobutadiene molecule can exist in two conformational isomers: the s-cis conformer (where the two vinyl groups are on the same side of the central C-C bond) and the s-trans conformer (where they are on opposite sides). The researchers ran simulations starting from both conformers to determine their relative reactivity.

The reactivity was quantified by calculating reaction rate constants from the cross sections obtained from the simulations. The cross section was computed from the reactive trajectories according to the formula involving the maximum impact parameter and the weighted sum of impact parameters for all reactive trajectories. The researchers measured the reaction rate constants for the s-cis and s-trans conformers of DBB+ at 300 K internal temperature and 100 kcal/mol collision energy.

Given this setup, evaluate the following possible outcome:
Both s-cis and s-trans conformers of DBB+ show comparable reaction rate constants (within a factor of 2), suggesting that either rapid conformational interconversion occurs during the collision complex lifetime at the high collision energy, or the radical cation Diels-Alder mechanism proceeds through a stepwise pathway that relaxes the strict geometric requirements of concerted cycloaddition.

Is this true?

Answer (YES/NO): YES